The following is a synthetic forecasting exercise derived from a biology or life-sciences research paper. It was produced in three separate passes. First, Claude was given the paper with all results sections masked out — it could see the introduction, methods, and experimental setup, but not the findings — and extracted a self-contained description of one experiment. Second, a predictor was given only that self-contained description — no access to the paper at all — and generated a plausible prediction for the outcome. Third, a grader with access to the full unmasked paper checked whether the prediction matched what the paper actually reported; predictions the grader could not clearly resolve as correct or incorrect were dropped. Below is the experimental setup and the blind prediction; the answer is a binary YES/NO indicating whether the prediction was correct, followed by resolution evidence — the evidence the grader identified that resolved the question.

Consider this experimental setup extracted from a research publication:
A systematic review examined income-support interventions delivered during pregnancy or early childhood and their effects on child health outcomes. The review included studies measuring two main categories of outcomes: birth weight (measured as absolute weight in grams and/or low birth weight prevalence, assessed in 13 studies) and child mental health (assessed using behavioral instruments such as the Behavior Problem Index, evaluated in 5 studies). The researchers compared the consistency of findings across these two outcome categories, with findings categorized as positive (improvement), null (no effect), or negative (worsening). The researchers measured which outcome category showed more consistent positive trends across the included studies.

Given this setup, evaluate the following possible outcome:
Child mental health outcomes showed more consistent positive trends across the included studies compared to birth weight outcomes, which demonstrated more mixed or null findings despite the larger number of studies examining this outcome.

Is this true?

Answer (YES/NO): NO